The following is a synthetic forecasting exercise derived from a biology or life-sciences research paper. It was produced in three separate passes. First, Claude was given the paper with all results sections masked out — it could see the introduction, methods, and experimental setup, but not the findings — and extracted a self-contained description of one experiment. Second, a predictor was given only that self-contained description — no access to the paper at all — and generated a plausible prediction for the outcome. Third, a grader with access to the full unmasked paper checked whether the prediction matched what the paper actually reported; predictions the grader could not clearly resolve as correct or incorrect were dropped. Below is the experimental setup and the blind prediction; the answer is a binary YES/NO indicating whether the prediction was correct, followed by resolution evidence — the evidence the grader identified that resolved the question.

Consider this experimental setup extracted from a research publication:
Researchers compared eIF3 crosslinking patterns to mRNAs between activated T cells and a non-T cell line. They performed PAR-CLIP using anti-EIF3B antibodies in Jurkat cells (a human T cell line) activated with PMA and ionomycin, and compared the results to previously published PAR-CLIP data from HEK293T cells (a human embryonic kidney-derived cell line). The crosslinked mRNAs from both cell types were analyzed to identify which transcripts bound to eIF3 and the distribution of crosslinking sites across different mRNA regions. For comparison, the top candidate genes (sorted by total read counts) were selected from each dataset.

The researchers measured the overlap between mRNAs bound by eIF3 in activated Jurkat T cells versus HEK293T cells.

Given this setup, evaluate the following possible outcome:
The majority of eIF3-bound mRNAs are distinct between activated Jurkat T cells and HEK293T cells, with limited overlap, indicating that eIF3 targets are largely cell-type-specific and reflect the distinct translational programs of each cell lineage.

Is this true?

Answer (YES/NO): YES